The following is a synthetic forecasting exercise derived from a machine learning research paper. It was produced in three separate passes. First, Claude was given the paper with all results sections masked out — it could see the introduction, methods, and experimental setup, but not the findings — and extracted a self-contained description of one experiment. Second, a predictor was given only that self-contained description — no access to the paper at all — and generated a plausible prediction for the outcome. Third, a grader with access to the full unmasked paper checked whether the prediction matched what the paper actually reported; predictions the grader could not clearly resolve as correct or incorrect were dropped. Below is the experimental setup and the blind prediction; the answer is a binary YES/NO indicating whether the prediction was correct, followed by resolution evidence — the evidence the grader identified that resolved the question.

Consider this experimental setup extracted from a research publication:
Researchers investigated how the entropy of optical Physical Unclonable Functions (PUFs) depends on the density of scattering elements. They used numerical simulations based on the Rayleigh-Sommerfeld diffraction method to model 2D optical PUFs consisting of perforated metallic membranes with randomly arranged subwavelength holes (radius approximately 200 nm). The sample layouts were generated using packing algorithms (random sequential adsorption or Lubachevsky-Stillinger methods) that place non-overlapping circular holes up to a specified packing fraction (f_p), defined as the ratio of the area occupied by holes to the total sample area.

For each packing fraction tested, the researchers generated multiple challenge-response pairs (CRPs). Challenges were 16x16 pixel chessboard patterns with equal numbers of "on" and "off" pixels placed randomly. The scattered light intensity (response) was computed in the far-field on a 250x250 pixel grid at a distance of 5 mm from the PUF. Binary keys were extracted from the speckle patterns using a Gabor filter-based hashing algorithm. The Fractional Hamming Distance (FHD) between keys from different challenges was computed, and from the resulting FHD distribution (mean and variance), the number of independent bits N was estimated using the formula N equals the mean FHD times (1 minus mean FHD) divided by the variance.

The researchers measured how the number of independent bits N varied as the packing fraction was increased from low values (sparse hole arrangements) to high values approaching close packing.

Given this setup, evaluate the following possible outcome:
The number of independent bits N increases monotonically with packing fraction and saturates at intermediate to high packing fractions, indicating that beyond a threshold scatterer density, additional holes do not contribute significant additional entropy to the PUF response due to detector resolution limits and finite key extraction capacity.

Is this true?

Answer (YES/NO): NO